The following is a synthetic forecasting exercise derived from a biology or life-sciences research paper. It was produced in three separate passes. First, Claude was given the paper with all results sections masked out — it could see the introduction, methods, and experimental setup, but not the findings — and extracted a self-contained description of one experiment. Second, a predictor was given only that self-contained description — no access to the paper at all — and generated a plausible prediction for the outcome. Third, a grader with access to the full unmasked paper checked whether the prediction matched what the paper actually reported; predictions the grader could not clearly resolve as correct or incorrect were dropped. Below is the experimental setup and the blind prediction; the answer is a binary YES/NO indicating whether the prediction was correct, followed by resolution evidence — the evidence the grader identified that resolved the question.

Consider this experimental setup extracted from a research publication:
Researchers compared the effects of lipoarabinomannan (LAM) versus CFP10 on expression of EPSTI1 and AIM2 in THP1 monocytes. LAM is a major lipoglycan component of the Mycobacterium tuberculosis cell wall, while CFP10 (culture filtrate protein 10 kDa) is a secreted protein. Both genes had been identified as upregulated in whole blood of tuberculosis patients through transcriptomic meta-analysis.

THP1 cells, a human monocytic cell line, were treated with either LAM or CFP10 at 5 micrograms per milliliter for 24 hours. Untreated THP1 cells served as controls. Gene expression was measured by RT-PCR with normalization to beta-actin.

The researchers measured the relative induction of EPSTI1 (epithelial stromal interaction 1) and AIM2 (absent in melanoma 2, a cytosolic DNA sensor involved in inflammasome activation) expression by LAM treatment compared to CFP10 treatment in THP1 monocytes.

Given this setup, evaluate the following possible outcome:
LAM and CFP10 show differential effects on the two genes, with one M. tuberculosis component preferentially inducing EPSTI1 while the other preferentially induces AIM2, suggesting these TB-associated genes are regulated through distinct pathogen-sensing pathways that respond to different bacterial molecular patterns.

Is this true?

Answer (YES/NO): NO